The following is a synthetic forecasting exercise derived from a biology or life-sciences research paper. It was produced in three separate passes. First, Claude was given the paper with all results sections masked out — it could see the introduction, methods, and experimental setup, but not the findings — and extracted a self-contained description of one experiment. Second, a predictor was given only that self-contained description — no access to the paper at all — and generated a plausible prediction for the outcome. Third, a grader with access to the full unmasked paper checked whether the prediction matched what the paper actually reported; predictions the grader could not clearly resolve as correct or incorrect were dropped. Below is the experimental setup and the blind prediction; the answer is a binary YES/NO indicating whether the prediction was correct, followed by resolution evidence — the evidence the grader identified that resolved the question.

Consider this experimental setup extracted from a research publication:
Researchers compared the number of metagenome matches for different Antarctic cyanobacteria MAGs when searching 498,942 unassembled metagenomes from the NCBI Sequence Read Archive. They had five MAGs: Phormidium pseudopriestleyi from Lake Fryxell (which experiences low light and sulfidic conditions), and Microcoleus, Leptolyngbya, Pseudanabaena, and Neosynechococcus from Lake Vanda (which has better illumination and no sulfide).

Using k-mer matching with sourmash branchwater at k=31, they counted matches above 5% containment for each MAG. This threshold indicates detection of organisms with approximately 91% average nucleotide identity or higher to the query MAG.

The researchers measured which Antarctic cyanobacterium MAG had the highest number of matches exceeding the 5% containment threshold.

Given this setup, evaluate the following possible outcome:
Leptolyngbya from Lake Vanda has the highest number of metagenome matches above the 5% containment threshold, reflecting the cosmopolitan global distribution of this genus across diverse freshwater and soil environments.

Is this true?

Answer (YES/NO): NO